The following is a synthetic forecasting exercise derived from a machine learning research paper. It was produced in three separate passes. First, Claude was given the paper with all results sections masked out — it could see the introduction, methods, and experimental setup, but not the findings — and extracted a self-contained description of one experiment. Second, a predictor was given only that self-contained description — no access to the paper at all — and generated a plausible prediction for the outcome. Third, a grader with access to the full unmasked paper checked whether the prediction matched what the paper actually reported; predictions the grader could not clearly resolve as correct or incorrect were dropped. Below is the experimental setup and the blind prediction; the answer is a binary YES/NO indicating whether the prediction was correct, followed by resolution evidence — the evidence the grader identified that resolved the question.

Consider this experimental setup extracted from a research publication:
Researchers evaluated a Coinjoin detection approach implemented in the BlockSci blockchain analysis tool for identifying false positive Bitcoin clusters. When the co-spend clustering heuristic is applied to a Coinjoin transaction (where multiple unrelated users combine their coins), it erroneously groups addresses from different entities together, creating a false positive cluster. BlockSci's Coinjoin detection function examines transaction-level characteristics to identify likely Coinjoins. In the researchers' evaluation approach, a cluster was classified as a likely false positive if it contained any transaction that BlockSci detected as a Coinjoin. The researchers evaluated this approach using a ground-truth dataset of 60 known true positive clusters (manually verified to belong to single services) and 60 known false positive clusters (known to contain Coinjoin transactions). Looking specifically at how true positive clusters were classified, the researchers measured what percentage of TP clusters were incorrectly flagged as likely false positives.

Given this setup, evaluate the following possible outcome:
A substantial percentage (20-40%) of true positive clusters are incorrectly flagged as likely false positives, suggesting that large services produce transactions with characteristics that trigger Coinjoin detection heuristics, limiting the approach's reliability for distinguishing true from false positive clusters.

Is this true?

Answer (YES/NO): NO